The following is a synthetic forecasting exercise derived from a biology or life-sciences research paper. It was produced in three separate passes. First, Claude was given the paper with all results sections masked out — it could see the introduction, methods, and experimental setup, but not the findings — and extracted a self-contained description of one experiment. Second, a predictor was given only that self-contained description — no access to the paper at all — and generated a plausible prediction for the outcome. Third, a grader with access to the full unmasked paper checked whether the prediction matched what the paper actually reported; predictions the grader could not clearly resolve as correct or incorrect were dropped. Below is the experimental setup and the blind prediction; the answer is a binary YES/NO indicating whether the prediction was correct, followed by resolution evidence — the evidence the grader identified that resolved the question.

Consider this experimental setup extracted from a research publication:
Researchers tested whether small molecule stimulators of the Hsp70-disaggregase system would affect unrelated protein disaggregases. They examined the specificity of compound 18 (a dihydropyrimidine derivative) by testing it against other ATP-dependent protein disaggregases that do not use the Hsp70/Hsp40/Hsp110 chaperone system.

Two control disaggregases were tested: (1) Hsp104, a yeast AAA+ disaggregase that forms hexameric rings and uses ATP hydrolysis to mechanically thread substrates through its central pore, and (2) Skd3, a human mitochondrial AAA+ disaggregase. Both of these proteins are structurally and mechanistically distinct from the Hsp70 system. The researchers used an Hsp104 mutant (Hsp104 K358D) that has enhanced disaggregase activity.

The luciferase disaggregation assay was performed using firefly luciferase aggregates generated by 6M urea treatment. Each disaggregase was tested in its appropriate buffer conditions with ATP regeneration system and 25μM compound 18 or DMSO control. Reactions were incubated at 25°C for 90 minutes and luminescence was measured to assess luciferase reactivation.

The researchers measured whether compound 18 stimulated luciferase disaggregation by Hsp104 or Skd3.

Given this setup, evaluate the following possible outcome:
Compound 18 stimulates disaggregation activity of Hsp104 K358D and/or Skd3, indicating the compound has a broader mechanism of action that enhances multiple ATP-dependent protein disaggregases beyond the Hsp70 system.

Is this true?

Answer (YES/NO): NO